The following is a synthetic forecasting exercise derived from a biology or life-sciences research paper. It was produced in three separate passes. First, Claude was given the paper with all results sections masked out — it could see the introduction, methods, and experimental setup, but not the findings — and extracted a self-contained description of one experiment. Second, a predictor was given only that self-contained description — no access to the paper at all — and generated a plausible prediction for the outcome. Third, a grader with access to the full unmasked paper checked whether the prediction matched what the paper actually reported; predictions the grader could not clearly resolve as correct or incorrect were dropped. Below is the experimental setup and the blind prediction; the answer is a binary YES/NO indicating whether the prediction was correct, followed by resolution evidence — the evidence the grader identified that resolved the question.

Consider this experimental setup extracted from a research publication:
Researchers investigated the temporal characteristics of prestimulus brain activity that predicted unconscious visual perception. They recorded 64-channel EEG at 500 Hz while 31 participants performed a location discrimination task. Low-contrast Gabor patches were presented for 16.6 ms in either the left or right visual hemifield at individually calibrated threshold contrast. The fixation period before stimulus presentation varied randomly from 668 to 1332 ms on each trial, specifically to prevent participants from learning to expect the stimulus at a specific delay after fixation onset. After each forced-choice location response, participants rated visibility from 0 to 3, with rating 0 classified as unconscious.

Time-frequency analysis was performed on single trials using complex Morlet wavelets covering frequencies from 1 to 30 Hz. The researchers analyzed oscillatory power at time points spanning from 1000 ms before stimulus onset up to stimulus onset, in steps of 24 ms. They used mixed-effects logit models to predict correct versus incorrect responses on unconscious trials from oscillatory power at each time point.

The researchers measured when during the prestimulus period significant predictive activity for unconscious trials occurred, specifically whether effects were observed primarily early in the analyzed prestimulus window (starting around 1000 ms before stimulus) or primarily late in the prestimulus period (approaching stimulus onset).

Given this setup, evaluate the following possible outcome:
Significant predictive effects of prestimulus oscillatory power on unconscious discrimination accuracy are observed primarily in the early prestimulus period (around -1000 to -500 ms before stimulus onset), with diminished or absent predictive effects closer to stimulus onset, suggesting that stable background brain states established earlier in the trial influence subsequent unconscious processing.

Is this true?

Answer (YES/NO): NO